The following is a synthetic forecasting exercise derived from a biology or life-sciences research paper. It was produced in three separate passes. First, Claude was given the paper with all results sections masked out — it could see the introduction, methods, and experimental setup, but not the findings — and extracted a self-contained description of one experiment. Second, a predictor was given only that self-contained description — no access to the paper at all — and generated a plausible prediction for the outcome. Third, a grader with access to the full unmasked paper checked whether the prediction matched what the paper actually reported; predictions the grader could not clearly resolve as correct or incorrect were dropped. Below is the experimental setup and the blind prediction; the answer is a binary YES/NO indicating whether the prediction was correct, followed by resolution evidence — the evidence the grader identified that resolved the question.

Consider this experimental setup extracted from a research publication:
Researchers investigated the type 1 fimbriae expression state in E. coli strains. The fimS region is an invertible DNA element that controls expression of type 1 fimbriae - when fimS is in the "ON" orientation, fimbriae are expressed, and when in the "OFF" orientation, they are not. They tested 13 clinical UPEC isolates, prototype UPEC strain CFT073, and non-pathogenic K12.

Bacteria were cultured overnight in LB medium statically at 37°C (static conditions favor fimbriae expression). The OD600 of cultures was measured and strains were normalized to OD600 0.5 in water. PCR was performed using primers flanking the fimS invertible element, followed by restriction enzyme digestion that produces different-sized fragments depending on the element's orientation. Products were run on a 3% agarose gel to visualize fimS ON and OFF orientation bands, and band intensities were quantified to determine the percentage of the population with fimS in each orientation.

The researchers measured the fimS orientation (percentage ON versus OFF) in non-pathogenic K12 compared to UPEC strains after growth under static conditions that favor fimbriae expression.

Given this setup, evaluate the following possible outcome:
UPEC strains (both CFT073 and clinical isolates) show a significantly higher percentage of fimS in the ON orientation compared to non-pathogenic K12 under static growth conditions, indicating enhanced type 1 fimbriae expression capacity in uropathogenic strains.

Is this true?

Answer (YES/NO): NO